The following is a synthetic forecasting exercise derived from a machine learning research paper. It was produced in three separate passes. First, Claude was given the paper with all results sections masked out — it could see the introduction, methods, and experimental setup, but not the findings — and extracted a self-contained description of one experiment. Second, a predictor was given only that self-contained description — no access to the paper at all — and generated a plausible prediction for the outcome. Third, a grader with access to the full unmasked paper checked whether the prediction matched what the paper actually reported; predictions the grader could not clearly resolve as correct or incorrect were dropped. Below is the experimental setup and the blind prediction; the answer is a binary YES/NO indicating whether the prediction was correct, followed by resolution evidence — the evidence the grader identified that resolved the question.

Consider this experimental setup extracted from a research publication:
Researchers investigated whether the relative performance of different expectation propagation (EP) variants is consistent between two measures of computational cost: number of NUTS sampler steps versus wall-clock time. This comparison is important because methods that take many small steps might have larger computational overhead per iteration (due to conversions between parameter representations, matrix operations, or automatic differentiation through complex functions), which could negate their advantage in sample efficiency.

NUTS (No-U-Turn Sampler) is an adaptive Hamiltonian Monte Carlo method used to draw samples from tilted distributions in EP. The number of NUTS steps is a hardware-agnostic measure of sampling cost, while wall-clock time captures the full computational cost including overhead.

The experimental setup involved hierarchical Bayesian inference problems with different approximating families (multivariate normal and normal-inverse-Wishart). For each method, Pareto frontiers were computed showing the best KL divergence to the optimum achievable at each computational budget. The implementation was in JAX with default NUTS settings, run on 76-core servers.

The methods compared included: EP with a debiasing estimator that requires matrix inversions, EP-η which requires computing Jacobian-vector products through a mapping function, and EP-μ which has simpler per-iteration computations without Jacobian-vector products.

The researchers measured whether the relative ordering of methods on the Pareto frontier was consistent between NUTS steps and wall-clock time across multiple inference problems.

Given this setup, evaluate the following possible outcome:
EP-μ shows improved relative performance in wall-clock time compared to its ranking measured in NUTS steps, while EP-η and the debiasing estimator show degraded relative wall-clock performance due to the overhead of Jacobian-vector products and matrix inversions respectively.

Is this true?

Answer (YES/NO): NO